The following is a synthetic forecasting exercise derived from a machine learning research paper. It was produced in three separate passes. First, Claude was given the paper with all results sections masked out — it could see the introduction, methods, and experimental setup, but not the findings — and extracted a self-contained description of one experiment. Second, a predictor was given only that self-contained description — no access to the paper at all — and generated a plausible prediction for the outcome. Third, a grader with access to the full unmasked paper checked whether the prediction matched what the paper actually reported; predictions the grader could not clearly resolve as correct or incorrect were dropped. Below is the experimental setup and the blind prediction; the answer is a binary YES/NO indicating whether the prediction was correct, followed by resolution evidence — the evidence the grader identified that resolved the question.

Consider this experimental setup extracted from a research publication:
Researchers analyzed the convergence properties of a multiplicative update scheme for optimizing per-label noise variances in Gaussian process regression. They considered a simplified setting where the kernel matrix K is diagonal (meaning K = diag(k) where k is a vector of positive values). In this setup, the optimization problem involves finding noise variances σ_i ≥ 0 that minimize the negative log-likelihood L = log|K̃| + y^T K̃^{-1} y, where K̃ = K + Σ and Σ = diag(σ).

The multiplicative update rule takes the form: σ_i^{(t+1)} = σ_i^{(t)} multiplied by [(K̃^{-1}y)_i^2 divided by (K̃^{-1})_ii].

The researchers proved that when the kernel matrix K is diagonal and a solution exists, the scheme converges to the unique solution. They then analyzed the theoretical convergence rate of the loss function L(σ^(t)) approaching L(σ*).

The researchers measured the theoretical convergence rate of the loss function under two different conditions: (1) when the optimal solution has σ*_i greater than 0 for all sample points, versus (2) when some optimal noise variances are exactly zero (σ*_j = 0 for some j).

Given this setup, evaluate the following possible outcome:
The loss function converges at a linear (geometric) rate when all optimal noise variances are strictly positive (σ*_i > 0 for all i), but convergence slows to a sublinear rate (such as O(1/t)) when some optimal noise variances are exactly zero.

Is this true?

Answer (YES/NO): NO